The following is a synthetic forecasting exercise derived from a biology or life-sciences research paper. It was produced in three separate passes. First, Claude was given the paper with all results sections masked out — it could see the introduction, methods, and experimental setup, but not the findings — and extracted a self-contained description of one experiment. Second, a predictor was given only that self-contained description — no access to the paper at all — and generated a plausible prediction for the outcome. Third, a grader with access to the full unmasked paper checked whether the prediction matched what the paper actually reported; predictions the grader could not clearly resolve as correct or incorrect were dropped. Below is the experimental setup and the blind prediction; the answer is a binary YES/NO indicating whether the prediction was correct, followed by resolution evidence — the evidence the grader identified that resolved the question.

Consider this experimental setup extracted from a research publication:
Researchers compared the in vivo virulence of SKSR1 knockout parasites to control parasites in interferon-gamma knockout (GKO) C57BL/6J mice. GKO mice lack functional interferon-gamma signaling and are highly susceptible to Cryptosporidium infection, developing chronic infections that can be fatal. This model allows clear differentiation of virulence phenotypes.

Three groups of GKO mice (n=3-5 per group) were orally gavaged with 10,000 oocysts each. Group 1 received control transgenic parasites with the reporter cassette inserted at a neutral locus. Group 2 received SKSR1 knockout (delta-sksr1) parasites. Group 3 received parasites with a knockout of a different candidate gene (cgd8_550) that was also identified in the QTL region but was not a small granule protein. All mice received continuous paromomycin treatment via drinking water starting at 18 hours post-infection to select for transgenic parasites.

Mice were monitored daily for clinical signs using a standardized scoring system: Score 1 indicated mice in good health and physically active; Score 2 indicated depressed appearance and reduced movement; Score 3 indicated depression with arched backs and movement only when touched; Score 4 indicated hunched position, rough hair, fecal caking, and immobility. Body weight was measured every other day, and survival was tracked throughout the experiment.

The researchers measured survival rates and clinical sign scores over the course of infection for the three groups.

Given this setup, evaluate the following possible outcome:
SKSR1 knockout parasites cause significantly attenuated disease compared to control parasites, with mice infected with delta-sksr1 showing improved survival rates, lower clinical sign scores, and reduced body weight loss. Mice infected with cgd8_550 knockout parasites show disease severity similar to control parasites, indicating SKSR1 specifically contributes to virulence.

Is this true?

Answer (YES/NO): YES